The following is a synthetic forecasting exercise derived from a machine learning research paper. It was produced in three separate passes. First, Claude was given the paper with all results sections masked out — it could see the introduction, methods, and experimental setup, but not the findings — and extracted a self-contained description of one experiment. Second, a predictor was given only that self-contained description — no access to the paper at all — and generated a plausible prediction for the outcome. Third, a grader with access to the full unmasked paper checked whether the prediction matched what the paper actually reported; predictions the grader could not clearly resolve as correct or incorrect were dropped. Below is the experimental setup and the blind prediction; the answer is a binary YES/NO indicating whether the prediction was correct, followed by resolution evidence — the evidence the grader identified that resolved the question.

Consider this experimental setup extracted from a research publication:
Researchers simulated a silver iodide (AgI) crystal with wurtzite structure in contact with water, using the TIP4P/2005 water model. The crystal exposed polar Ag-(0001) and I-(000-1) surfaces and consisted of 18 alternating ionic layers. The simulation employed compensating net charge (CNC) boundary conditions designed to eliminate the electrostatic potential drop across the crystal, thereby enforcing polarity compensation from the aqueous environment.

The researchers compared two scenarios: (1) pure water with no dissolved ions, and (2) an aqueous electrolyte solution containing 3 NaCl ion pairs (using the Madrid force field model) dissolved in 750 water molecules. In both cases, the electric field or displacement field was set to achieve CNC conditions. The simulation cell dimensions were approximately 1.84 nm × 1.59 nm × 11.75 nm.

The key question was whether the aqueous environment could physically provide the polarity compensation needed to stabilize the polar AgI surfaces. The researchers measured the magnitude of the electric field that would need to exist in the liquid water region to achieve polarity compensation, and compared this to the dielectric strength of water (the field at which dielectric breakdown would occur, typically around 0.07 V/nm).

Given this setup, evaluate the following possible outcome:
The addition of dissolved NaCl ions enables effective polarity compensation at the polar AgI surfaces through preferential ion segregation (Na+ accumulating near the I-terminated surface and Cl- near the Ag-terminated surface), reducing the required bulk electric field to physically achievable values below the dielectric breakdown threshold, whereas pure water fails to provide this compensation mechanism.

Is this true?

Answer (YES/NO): YES